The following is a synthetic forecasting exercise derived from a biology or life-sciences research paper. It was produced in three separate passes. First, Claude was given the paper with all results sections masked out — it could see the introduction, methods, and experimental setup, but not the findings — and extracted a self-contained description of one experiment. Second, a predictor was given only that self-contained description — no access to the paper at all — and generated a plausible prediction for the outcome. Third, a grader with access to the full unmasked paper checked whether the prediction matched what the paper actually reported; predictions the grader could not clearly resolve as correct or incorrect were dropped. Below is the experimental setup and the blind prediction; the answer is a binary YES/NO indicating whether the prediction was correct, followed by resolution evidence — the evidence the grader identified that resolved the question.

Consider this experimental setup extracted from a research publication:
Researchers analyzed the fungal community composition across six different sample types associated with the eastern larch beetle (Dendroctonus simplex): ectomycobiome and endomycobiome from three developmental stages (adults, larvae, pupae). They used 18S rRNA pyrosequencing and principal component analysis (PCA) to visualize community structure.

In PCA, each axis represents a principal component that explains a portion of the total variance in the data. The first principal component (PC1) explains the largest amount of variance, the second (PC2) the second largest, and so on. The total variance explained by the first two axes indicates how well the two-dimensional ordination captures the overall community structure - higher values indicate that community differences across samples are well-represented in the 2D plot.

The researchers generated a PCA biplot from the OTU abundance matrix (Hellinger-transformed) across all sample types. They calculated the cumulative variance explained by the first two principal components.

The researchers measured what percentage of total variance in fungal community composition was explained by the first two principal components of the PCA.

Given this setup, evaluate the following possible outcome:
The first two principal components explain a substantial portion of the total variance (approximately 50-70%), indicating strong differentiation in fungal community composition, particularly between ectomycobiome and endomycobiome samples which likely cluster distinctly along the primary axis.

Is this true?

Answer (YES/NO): NO